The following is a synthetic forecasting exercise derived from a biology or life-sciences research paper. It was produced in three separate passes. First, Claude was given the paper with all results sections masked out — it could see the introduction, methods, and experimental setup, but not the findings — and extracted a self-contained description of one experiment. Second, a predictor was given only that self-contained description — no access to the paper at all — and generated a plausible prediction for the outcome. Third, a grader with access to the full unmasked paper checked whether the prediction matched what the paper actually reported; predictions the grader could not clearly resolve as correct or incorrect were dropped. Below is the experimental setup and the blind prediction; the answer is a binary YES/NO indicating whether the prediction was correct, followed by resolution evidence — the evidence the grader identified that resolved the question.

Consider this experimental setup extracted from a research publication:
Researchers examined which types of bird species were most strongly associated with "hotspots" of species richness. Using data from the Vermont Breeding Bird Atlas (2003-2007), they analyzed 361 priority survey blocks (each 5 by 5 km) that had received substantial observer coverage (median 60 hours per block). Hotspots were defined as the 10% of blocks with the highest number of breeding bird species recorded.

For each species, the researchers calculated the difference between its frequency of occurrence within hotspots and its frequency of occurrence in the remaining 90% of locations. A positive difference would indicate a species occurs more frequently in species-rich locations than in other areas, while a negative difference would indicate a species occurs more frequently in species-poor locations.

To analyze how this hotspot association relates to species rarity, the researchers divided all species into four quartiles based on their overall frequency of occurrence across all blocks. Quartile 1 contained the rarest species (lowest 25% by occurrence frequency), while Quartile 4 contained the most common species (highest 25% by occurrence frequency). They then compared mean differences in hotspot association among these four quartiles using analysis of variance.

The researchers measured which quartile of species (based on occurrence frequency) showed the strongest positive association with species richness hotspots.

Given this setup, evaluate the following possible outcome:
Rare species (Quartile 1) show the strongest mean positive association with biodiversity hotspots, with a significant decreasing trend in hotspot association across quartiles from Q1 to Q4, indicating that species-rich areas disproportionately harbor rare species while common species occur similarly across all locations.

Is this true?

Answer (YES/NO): NO